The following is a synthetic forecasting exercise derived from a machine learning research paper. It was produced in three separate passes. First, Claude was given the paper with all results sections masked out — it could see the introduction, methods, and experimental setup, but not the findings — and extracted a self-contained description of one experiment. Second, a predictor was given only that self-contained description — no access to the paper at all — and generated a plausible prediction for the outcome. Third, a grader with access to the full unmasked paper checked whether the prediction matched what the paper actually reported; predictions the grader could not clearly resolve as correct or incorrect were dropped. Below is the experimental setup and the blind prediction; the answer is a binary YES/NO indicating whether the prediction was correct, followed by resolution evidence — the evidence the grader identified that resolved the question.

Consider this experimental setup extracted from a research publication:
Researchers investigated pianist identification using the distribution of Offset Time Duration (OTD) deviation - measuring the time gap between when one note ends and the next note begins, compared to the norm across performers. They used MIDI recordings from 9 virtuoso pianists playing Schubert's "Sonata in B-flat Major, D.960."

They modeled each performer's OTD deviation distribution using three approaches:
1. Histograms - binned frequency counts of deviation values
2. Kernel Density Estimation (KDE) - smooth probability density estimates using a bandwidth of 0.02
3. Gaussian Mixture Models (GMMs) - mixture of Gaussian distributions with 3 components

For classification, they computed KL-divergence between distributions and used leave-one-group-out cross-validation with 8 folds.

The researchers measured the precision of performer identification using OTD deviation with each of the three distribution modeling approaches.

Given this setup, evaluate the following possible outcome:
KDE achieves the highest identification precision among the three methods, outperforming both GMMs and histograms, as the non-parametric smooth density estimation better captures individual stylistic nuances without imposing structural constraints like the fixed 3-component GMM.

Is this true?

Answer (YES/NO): NO